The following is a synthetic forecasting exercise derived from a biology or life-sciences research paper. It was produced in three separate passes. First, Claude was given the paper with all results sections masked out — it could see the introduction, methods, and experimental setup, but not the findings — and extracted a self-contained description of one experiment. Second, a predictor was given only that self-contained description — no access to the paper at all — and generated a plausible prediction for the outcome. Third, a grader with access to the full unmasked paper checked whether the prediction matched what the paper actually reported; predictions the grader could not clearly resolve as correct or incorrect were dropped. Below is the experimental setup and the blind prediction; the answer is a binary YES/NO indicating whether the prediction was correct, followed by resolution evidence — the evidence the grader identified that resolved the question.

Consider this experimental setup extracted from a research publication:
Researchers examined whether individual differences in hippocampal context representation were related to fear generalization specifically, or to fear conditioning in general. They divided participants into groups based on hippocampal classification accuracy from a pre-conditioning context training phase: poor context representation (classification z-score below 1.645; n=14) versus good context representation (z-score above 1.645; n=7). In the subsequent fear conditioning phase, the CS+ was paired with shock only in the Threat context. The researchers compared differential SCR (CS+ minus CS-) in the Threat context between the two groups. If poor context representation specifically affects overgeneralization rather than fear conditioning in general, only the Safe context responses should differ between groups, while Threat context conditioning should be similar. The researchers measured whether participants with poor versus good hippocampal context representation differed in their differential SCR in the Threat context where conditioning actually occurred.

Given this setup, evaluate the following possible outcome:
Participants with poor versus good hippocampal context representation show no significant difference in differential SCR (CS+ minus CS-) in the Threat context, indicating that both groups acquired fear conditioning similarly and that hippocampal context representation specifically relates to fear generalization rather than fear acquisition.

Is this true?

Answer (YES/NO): NO